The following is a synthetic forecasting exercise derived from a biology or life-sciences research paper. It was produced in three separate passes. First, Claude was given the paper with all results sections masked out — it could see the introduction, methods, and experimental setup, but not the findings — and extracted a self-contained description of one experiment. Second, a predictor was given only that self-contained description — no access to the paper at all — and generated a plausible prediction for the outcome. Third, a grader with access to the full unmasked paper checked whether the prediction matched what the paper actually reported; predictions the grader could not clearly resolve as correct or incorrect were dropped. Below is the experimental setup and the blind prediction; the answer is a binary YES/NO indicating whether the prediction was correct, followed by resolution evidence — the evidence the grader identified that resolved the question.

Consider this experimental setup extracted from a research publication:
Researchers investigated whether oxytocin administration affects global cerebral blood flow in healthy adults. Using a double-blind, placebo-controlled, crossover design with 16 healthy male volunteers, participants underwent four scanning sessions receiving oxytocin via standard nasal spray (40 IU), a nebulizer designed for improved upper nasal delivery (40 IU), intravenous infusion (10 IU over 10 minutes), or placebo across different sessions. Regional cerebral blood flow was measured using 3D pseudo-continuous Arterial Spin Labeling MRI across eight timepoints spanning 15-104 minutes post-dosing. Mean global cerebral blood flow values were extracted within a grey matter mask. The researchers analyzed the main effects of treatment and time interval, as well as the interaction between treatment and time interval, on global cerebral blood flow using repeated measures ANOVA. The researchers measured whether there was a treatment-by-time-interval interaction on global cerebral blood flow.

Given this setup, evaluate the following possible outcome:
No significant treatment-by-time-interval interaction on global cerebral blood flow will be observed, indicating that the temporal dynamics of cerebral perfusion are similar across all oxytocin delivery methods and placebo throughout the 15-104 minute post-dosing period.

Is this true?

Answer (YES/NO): YES